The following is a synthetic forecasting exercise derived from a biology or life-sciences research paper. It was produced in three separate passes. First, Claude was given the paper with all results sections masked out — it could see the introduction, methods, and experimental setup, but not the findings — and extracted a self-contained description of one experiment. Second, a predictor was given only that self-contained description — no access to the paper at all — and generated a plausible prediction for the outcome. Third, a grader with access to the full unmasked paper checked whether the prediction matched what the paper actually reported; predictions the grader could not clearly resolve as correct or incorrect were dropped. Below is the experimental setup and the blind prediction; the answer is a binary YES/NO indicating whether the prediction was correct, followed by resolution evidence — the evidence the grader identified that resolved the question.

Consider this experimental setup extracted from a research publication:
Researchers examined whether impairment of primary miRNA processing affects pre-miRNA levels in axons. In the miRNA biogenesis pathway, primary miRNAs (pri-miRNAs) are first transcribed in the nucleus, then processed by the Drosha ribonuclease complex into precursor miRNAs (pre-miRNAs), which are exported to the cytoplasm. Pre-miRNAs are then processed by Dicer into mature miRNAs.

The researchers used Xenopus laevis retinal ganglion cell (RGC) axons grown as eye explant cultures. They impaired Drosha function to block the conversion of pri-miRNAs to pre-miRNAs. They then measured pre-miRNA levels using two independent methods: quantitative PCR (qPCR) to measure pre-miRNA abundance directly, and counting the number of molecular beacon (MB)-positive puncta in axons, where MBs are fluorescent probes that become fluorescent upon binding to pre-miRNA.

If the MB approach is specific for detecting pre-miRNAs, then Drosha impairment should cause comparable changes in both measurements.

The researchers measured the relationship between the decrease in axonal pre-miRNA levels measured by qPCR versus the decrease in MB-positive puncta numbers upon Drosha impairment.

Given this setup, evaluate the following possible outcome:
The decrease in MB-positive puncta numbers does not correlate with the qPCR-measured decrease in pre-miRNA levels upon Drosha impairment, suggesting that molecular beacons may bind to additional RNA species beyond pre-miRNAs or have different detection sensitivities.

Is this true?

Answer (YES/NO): NO